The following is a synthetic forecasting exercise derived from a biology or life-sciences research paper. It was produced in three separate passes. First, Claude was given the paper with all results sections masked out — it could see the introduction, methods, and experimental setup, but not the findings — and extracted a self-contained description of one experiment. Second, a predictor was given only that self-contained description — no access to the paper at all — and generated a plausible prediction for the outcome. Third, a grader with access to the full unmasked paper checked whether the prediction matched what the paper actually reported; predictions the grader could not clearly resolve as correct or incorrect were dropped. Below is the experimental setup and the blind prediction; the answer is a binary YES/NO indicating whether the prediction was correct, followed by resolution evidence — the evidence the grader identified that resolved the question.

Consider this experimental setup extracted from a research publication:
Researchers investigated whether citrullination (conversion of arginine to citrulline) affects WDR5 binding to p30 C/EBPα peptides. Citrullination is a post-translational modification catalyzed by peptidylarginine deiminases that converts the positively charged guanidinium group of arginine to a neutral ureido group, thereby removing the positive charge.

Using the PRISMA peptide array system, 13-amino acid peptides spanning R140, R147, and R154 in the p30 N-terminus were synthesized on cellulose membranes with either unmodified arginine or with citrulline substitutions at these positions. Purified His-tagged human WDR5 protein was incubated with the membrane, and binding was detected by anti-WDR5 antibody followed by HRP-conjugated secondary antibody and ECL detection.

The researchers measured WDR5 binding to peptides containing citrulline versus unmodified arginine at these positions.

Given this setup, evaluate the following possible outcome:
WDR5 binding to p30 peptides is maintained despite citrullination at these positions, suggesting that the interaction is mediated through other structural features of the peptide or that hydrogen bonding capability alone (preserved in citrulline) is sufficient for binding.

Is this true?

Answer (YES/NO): NO